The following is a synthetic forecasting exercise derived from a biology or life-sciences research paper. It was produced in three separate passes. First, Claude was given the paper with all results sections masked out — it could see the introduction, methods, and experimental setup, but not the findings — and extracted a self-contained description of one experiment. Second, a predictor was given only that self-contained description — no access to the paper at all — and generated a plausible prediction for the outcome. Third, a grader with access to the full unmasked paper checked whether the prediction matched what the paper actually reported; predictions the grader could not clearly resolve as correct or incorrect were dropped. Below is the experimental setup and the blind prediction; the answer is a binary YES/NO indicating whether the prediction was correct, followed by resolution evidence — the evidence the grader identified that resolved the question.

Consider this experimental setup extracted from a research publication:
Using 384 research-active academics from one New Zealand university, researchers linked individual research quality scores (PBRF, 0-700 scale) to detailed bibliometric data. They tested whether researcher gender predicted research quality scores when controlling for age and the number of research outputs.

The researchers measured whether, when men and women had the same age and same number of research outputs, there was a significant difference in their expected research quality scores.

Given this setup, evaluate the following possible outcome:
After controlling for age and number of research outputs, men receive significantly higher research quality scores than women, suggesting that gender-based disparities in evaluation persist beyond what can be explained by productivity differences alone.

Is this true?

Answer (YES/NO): NO